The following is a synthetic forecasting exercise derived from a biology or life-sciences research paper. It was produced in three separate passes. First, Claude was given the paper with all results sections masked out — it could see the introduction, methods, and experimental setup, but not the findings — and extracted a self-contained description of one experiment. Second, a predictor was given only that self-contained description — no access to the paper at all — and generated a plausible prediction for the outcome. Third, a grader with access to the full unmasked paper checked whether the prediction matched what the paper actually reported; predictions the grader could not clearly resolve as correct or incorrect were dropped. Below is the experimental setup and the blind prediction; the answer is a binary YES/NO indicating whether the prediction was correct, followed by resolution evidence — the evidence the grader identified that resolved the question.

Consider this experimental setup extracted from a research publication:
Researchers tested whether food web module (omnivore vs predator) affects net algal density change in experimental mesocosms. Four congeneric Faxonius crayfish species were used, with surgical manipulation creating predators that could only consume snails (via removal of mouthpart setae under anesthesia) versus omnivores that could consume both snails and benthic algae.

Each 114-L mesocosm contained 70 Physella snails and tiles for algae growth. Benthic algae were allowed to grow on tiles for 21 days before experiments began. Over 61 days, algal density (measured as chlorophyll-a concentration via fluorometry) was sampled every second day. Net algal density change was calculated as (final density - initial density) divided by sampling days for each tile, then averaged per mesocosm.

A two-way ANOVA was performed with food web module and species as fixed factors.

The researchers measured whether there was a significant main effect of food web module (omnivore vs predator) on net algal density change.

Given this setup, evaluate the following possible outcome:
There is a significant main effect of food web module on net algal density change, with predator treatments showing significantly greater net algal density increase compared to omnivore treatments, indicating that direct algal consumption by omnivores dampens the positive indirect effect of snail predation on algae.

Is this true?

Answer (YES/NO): NO